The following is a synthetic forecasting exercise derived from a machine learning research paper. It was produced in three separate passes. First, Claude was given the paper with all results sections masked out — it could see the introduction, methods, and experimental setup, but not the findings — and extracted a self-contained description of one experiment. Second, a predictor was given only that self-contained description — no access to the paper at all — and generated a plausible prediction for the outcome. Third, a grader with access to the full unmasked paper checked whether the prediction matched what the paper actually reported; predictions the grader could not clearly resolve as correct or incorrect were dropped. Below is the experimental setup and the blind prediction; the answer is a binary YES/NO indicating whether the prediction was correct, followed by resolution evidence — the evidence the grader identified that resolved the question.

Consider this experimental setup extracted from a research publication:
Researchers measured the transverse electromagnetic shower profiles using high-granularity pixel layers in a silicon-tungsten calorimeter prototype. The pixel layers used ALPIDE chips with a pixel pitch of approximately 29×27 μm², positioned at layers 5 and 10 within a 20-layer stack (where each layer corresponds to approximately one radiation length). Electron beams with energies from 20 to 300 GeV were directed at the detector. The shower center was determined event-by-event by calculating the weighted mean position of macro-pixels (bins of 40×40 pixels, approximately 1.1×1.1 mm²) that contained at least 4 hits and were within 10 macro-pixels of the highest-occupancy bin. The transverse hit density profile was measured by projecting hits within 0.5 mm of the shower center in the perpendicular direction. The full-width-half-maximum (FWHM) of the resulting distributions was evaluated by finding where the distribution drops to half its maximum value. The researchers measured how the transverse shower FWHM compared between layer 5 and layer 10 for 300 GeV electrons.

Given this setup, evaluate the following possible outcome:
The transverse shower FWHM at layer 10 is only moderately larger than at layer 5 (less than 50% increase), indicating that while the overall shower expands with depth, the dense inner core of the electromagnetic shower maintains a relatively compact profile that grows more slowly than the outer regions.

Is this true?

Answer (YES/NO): NO